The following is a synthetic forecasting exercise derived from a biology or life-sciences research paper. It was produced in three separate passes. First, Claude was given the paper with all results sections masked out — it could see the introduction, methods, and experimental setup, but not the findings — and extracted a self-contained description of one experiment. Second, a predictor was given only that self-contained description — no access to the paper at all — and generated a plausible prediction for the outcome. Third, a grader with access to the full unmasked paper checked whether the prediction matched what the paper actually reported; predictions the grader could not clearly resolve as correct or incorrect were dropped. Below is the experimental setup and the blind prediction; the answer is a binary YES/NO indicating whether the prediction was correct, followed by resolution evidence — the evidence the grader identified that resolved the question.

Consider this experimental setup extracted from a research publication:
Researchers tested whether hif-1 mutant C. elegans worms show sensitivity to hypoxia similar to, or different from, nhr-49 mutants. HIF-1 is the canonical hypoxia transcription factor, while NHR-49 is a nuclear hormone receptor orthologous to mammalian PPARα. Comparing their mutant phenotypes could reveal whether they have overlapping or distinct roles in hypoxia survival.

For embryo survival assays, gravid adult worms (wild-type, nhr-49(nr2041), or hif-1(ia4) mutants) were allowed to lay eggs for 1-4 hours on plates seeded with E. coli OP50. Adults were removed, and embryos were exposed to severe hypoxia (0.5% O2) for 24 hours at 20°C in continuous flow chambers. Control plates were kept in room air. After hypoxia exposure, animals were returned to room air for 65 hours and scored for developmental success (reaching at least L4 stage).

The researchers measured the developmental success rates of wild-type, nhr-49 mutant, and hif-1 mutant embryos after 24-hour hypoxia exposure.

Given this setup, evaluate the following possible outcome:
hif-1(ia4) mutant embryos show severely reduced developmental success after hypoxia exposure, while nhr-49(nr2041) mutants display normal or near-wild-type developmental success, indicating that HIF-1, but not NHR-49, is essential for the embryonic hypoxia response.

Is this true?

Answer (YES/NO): NO